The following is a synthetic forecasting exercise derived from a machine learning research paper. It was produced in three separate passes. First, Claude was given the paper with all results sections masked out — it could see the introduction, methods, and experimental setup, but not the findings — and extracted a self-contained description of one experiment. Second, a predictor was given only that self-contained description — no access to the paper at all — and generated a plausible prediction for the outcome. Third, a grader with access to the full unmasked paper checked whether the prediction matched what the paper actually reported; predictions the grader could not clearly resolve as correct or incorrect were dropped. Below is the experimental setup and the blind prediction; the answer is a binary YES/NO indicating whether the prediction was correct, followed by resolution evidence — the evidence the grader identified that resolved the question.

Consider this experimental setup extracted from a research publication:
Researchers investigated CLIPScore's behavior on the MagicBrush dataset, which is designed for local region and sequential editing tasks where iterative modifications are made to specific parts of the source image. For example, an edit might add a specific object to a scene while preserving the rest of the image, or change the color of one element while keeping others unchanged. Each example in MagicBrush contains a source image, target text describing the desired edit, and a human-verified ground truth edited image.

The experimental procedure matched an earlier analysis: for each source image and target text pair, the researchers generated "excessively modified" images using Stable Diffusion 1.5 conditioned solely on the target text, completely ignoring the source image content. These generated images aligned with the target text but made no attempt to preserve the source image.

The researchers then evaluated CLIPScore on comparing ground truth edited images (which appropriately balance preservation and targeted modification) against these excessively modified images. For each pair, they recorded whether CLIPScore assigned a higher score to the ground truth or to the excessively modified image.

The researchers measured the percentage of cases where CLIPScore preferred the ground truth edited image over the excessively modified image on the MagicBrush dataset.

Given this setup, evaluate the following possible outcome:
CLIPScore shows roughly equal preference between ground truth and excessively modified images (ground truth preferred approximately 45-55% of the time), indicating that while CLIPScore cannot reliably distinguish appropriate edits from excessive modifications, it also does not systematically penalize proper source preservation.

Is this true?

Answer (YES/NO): NO